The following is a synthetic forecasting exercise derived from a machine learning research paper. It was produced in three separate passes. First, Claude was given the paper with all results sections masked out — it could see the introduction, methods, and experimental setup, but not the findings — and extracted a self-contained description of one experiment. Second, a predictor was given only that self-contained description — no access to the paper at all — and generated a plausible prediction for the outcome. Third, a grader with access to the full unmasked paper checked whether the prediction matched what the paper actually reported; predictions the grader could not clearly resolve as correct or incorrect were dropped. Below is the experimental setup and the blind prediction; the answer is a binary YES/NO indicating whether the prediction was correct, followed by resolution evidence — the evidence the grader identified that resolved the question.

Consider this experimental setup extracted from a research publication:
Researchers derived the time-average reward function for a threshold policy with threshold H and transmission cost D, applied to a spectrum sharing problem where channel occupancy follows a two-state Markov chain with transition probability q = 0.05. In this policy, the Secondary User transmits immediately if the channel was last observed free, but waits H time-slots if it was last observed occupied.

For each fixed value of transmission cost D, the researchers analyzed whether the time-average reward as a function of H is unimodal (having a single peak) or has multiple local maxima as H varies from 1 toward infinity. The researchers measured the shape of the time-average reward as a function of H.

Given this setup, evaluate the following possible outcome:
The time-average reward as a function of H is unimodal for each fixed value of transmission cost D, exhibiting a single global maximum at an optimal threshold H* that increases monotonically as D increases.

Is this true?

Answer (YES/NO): YES